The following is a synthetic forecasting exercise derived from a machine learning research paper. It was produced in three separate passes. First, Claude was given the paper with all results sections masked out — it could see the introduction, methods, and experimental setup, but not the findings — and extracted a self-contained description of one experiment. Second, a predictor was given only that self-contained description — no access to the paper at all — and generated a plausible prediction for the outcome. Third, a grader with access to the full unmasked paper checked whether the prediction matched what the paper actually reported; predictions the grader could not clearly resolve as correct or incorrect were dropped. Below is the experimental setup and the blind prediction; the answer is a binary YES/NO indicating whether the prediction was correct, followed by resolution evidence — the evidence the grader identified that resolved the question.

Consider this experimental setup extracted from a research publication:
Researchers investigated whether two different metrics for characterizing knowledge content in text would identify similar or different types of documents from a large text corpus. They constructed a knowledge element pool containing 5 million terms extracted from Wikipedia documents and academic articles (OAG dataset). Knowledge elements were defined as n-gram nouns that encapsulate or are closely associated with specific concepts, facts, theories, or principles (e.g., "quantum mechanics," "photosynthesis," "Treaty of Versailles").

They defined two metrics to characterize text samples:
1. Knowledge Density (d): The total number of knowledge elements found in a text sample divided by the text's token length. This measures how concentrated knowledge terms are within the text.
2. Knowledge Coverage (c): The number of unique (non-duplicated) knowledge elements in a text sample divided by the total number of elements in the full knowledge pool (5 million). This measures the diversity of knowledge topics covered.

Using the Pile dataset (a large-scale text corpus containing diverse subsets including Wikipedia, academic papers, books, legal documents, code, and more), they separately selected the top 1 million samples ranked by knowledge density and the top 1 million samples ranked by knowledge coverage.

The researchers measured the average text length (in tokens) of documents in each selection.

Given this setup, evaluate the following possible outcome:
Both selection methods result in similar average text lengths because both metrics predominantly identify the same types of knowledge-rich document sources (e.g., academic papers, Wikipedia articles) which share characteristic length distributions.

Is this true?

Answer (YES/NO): NO